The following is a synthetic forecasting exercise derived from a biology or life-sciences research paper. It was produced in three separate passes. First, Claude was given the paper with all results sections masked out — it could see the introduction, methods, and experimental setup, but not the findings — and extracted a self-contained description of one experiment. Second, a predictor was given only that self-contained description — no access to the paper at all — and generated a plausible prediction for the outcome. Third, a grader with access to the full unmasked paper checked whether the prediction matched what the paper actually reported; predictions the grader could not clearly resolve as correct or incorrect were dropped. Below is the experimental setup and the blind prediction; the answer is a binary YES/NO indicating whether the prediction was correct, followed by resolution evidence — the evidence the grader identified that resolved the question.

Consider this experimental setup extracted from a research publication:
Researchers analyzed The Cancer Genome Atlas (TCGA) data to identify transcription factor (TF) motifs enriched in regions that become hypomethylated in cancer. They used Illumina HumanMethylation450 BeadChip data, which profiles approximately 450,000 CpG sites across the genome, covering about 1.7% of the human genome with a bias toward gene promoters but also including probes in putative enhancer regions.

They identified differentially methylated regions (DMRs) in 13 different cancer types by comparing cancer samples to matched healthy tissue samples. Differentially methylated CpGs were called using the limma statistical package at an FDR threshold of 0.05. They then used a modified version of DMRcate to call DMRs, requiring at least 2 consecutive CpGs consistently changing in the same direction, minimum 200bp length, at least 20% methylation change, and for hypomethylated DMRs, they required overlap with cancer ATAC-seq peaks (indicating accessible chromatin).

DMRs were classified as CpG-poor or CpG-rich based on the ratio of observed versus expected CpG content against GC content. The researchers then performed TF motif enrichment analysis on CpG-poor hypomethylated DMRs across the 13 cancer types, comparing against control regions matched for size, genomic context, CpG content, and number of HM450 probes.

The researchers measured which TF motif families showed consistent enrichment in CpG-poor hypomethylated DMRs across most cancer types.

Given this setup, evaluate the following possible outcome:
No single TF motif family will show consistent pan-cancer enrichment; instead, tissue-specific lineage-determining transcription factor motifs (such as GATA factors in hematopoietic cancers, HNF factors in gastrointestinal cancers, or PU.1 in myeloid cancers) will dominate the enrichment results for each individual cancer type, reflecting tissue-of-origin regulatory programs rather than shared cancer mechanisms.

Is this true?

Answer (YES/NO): NO